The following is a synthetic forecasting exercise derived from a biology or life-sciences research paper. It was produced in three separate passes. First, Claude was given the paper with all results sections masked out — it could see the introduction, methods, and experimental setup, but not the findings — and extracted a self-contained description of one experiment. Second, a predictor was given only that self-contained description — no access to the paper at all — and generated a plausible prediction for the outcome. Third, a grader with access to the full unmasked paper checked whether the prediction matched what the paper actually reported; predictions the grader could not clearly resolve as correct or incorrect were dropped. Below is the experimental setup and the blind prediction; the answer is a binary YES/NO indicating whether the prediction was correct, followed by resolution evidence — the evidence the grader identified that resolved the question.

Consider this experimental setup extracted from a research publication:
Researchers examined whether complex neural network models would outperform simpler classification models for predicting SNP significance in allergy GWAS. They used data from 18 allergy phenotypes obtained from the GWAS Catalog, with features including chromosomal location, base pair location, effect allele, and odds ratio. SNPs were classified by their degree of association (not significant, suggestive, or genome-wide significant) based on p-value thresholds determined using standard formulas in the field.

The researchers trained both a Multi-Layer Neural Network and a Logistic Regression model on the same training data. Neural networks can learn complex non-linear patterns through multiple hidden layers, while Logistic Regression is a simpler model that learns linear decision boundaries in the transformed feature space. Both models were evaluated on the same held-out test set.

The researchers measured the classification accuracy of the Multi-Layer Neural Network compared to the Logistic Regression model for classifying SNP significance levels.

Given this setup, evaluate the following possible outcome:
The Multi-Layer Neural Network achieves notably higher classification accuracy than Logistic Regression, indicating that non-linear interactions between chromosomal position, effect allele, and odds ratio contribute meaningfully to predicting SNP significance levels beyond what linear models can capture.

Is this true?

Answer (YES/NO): NO